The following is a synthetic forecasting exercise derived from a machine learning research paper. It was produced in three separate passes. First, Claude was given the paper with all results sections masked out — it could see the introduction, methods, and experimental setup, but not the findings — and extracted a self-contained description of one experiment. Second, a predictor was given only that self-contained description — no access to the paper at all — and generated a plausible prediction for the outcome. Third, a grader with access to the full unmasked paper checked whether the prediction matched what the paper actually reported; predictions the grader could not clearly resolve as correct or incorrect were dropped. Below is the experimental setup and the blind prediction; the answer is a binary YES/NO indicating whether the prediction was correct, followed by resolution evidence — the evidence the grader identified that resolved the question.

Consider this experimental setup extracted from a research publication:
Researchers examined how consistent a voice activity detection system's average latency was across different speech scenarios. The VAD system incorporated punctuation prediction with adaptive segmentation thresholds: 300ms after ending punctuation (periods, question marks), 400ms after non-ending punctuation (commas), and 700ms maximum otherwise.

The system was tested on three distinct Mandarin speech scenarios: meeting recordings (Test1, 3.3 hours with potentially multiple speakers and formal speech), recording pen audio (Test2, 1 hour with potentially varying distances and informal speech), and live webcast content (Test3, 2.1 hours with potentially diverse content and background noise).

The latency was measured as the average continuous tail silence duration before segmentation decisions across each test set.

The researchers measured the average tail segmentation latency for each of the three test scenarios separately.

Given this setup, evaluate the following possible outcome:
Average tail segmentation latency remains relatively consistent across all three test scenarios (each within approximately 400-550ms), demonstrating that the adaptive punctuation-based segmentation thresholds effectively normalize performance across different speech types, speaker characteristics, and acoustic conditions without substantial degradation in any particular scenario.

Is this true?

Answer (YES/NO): NO